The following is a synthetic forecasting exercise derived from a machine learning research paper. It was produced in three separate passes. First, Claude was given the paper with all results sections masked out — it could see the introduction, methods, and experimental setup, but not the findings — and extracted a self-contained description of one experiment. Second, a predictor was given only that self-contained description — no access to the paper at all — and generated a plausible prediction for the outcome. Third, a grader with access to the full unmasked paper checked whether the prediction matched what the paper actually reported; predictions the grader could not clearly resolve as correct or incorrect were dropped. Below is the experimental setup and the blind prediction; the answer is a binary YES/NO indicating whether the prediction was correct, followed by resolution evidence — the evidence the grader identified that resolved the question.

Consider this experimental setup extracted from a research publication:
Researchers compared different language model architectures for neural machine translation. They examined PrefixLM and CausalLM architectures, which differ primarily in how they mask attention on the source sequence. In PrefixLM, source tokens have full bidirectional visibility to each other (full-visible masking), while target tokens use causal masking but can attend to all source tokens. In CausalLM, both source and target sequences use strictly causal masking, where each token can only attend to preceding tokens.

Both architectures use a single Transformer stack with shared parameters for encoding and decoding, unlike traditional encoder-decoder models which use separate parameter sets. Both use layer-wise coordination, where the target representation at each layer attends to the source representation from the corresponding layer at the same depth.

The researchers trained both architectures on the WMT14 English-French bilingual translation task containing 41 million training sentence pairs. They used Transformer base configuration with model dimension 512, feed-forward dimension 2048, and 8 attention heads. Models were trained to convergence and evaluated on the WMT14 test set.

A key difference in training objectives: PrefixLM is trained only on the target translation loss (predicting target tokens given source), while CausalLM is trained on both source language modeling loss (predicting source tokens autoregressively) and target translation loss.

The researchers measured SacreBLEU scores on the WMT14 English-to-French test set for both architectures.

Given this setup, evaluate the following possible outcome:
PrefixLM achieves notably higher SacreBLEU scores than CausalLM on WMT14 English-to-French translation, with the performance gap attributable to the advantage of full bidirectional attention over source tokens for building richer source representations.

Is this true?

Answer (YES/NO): YES